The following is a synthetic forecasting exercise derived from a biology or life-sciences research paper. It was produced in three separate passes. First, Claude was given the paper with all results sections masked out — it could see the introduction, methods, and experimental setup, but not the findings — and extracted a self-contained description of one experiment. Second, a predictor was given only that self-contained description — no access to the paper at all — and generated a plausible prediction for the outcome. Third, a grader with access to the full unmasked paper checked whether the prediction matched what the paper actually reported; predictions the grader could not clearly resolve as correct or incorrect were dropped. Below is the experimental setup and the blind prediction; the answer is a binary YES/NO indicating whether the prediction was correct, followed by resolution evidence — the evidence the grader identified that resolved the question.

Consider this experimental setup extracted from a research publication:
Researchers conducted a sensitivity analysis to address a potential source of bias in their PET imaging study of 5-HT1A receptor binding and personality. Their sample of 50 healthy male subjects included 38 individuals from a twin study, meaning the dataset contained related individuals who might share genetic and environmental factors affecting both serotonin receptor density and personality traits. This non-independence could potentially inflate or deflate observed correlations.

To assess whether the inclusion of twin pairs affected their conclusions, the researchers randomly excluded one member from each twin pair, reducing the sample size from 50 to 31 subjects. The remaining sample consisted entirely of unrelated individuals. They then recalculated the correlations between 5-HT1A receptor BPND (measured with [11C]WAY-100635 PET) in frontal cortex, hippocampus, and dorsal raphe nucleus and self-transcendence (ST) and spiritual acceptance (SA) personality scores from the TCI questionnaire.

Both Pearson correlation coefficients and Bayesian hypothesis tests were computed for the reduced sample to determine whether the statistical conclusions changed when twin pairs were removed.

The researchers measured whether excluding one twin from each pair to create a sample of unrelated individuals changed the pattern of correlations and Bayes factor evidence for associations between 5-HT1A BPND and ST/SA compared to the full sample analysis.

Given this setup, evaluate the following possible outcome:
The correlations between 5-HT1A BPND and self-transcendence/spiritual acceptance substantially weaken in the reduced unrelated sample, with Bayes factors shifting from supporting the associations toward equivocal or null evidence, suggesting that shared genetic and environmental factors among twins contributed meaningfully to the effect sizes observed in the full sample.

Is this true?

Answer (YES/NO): NO